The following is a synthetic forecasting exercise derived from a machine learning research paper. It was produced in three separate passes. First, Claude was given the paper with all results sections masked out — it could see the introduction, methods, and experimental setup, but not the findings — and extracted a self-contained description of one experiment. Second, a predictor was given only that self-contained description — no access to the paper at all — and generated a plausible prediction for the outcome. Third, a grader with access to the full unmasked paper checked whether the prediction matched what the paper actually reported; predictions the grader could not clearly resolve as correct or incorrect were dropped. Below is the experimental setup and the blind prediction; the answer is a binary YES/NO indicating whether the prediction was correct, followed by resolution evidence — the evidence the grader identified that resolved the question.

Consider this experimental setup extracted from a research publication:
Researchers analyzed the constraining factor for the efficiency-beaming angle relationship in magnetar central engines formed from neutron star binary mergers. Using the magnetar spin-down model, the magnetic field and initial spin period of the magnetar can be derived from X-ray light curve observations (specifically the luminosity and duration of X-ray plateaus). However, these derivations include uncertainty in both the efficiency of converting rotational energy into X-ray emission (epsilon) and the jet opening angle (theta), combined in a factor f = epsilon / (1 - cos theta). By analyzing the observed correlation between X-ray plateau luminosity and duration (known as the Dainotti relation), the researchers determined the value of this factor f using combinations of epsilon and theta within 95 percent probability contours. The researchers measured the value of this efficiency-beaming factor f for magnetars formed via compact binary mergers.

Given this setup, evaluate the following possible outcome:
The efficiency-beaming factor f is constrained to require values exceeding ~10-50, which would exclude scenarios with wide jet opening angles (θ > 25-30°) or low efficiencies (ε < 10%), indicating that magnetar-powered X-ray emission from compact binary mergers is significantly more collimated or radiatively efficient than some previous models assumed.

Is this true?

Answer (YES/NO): NO